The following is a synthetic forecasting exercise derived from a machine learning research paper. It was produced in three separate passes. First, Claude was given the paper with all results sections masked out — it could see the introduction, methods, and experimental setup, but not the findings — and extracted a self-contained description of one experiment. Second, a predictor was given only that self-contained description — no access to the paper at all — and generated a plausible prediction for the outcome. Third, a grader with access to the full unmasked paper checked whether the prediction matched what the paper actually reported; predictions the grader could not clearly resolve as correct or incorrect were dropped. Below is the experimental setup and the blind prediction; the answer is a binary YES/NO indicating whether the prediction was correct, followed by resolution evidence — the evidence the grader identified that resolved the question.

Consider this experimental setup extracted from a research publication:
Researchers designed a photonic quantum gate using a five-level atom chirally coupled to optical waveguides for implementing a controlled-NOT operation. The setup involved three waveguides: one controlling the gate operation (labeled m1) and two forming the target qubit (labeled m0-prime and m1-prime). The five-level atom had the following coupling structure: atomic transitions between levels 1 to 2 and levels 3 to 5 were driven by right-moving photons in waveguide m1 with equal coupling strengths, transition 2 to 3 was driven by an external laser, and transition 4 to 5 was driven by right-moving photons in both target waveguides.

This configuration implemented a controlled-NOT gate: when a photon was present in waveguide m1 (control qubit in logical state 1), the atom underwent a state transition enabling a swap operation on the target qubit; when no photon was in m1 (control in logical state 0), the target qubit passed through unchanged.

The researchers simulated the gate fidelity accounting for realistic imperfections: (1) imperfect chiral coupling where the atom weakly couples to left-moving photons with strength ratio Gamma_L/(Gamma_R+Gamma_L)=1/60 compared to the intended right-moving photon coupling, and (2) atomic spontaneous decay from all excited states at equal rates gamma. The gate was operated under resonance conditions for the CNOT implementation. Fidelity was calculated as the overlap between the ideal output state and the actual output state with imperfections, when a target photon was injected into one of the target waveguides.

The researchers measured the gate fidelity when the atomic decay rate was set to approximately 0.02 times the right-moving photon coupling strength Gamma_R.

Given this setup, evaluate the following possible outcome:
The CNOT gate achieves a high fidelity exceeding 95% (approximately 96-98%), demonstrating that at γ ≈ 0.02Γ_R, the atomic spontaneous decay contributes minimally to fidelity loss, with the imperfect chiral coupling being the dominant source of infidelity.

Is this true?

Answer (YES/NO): NO